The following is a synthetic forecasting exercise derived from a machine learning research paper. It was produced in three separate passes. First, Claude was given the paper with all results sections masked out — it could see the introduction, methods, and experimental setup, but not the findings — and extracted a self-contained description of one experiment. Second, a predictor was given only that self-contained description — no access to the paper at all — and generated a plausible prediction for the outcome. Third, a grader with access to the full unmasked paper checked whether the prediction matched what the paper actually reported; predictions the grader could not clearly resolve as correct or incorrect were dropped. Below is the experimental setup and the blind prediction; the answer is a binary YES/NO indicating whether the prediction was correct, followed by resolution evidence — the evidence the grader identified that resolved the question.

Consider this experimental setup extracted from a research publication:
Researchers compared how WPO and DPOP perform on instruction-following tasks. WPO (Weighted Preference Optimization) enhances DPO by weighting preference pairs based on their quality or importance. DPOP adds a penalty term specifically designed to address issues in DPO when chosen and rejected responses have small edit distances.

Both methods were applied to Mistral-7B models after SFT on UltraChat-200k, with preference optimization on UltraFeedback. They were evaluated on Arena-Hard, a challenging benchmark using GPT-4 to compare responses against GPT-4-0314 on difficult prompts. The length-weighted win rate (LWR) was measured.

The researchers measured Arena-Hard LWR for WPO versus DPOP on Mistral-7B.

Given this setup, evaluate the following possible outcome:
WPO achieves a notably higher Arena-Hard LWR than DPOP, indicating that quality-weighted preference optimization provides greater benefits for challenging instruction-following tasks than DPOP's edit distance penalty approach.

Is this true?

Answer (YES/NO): NO